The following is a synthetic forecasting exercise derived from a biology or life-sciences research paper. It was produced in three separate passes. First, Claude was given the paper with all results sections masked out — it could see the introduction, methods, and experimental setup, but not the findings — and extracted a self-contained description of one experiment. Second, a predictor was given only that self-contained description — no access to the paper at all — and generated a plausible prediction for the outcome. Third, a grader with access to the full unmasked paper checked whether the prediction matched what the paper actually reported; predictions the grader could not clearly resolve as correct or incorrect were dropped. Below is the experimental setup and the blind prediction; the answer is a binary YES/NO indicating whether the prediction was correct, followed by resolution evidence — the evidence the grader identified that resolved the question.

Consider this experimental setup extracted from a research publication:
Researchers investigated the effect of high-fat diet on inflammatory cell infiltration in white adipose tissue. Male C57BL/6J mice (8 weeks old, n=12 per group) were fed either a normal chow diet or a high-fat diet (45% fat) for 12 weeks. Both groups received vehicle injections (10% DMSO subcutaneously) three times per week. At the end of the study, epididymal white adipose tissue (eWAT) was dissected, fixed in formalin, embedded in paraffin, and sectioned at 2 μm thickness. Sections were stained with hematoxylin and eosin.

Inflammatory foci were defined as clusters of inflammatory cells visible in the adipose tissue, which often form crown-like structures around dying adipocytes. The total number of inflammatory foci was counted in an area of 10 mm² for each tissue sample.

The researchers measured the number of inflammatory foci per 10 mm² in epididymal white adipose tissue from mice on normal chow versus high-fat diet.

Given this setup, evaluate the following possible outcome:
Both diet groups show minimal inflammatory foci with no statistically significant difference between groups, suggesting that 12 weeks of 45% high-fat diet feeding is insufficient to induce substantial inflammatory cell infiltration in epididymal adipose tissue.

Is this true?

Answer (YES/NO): NO